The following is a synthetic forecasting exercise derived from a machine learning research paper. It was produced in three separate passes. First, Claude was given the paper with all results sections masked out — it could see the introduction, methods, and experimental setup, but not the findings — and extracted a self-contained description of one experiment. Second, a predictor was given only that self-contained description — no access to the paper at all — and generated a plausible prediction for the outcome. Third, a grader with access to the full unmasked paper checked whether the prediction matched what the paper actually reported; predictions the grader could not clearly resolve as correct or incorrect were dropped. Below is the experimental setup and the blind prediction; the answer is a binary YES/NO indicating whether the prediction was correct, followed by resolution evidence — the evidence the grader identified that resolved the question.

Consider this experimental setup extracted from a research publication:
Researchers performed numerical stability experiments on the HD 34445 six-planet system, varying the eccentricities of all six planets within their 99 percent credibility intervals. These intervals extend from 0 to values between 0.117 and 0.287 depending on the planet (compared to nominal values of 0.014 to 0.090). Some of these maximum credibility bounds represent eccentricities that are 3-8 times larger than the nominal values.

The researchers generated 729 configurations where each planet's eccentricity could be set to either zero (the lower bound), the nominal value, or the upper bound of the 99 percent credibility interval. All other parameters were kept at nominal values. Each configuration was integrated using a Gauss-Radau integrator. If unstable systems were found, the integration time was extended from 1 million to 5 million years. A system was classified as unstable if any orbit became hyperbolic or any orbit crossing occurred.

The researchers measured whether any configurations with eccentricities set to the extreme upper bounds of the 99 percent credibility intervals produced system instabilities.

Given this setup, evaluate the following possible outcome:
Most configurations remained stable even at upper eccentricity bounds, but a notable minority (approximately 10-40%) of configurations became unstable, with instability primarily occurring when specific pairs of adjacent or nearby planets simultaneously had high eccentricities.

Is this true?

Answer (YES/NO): NO